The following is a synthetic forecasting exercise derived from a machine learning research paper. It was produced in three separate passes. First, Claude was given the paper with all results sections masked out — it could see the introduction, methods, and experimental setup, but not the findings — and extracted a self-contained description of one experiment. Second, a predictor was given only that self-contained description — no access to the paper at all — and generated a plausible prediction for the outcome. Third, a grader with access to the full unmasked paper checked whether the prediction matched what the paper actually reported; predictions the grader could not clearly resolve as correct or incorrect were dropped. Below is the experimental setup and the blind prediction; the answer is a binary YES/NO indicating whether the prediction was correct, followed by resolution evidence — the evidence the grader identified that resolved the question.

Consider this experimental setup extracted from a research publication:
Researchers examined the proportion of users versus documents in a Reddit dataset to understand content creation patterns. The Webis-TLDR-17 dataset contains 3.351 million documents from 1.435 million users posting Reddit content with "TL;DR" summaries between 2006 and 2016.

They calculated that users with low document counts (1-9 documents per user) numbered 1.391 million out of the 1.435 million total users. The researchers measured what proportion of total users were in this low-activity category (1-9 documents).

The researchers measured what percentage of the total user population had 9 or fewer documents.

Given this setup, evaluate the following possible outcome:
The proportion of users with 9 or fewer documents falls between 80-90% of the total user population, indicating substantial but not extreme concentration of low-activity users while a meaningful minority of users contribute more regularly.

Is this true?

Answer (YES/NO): NO